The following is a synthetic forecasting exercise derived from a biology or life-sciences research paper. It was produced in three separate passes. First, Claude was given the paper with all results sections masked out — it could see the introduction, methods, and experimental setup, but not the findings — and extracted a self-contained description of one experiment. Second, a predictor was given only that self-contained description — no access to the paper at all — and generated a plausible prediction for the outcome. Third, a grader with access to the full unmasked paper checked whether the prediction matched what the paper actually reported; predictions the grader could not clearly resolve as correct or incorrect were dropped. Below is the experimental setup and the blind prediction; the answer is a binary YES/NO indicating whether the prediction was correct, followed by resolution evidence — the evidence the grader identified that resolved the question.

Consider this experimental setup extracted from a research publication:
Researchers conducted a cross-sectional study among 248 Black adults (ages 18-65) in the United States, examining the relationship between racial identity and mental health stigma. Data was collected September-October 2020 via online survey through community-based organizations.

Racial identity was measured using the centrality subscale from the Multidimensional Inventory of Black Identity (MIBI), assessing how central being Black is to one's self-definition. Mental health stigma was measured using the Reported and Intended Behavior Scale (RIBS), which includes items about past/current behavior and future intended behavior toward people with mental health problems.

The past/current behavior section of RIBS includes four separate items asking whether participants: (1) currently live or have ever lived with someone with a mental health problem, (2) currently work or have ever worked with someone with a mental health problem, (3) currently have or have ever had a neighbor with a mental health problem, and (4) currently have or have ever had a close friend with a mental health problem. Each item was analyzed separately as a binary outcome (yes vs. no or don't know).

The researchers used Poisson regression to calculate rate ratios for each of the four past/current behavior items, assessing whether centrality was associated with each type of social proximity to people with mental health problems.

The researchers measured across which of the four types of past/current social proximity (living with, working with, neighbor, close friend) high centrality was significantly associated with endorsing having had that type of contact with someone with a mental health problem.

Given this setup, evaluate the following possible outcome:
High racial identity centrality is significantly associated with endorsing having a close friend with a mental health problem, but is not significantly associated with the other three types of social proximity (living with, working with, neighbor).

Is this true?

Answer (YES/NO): NO